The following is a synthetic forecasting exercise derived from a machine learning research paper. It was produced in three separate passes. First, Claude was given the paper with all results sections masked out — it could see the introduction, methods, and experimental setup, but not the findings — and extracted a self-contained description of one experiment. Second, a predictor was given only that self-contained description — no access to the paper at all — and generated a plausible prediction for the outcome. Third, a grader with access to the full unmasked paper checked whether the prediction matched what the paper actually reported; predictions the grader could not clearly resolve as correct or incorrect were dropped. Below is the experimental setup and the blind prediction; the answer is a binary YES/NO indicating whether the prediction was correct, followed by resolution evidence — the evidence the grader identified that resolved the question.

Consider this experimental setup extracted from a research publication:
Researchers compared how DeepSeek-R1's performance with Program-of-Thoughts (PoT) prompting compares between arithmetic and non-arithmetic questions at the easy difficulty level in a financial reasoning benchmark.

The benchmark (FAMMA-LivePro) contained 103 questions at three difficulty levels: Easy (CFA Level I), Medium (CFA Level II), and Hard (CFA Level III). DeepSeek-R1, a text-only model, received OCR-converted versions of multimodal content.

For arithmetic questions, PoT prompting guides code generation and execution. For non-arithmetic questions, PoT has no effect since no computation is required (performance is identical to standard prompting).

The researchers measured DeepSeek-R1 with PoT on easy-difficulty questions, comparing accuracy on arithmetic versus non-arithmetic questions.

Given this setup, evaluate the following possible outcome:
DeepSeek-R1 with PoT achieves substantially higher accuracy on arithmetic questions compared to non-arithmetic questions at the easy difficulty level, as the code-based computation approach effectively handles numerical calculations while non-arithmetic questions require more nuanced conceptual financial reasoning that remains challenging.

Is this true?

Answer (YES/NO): NO